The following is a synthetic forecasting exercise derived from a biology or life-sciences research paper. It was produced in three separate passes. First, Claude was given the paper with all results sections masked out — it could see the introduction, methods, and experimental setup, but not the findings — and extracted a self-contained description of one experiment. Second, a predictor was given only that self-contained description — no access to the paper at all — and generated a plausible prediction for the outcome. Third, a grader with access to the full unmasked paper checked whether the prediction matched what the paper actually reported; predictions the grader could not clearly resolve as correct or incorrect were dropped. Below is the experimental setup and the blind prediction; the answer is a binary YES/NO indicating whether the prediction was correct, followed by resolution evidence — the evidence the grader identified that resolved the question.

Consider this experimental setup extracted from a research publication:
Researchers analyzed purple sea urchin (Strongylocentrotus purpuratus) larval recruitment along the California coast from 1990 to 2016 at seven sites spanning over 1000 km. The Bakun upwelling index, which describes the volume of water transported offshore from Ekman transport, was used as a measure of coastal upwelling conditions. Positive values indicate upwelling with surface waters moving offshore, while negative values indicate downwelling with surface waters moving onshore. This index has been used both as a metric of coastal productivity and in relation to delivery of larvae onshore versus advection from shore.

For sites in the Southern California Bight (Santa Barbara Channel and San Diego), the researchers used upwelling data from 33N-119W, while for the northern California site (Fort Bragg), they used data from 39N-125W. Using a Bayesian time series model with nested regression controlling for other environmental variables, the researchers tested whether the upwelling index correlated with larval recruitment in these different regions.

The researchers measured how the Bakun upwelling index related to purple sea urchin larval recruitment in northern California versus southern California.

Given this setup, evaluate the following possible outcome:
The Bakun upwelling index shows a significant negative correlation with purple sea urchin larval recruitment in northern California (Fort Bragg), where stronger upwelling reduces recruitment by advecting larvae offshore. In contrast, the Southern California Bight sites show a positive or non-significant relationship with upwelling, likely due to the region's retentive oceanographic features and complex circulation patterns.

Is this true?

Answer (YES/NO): NO